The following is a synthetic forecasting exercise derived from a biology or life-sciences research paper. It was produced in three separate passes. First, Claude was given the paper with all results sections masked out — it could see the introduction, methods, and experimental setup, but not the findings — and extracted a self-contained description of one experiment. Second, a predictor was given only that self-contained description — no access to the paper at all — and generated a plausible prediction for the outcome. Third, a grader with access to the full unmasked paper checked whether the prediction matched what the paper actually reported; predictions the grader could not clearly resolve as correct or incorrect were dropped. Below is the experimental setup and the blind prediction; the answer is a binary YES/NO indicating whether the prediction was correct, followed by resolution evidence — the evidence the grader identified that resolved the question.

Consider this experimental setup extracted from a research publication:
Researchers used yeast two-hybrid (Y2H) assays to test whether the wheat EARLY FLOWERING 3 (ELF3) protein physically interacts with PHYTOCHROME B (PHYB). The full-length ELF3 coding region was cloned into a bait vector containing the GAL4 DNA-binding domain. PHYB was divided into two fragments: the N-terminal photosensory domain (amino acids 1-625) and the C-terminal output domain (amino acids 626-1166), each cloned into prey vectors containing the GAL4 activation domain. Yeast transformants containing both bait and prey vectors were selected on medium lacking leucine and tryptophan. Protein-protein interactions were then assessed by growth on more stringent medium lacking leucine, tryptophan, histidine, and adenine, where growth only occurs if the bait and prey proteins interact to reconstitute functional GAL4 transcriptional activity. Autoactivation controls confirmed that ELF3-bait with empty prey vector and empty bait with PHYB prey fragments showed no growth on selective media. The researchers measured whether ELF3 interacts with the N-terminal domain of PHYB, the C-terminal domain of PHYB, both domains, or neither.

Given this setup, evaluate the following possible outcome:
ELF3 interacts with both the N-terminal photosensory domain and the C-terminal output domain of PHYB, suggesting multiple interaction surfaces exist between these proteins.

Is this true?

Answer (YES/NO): YES